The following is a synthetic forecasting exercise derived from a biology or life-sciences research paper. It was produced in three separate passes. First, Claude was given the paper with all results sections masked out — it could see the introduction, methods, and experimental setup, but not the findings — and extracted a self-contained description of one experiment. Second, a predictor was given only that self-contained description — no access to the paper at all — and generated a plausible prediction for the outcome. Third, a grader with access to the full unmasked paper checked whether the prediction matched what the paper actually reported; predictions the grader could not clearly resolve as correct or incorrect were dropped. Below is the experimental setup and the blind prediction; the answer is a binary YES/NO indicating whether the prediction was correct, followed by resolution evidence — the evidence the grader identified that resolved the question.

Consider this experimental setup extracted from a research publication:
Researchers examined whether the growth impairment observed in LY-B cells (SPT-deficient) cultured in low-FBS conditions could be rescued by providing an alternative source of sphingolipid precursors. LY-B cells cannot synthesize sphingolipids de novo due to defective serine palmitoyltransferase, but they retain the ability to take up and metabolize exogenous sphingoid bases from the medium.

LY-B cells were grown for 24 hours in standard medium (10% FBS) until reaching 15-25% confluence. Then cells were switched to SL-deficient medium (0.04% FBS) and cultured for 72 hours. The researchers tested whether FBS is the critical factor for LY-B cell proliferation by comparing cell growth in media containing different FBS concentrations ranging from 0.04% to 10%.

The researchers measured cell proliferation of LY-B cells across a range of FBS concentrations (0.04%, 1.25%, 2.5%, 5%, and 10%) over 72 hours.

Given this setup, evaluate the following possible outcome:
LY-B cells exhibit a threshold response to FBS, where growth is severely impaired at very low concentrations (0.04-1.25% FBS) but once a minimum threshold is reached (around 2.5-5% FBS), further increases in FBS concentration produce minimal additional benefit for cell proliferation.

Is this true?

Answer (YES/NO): NO